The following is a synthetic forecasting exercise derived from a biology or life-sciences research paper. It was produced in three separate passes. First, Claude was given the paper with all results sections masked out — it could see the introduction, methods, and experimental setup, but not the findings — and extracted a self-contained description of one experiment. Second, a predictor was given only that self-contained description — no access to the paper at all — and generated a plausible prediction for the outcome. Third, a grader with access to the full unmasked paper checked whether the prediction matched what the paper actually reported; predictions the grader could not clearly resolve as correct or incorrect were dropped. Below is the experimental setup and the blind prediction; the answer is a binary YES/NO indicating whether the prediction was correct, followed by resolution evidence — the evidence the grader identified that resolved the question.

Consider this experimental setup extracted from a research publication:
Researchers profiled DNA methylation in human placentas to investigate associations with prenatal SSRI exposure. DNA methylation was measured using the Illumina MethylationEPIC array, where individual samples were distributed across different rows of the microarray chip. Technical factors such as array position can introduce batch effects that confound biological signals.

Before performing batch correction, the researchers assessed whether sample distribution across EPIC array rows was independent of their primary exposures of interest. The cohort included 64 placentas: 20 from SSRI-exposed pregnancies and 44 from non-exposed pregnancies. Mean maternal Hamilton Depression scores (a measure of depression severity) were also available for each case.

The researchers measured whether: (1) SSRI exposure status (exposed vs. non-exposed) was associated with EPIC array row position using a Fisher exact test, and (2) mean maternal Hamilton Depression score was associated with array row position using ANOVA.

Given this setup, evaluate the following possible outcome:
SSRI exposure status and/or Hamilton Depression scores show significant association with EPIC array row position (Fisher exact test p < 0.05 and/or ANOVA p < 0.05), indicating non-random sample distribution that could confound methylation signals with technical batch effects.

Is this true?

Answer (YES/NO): NO